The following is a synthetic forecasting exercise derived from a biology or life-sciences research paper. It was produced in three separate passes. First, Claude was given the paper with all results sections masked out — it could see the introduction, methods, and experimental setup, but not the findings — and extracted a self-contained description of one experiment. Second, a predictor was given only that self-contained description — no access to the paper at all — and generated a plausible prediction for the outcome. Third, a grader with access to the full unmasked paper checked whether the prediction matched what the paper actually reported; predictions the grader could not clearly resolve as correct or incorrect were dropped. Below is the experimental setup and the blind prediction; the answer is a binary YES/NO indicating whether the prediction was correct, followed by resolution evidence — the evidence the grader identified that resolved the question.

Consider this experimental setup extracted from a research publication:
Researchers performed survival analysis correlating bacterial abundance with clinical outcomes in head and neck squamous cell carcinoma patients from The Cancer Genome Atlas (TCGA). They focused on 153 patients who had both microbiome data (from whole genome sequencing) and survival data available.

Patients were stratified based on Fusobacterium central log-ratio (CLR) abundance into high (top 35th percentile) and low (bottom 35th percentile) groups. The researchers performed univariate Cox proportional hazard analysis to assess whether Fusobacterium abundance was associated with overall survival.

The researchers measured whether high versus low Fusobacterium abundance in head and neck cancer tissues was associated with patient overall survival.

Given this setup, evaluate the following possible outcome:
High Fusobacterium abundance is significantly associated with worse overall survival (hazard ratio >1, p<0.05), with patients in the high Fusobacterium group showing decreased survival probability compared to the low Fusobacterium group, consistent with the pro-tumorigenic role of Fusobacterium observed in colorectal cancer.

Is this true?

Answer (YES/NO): NO